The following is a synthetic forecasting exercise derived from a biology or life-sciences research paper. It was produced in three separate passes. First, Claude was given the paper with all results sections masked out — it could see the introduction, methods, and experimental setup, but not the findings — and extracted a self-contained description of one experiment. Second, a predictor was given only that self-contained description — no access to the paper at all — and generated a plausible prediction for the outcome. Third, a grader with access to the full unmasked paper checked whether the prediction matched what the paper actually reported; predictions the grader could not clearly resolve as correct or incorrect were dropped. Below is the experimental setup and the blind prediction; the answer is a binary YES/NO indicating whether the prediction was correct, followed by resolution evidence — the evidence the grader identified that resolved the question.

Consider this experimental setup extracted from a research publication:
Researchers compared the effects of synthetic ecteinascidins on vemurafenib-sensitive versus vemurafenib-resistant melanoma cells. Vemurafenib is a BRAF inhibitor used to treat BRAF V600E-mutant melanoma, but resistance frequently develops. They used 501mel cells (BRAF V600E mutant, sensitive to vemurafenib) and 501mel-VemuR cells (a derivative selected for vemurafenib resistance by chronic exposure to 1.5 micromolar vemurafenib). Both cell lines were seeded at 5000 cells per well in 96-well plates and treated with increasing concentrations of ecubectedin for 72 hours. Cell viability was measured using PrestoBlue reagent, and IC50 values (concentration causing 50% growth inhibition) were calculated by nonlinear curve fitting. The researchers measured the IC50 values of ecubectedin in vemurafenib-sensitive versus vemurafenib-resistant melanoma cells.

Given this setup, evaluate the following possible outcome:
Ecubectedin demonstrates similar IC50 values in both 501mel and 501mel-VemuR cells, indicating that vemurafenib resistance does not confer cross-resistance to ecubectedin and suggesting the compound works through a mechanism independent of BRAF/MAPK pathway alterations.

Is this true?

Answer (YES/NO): YES